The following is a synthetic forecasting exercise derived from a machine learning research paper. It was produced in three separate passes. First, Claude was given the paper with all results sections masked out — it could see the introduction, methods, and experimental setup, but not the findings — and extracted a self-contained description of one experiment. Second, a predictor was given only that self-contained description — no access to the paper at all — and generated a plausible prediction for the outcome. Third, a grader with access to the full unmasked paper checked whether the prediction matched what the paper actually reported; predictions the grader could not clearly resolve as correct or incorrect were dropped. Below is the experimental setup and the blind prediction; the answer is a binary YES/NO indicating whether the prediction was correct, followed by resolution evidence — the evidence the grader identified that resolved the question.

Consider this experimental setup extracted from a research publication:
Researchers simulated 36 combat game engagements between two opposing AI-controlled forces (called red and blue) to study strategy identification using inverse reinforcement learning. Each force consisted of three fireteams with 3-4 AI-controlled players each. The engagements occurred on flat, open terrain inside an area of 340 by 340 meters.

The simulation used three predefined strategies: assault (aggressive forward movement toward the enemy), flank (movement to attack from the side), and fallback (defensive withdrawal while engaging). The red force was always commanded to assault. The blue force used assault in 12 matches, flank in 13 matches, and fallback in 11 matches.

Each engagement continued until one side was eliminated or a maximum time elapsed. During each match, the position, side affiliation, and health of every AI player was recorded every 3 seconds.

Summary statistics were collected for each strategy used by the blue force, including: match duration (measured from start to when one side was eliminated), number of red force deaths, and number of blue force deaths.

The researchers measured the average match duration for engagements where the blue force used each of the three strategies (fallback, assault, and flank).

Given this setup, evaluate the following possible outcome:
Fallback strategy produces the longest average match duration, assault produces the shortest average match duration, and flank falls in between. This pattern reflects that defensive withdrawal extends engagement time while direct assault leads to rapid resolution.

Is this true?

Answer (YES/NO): NO